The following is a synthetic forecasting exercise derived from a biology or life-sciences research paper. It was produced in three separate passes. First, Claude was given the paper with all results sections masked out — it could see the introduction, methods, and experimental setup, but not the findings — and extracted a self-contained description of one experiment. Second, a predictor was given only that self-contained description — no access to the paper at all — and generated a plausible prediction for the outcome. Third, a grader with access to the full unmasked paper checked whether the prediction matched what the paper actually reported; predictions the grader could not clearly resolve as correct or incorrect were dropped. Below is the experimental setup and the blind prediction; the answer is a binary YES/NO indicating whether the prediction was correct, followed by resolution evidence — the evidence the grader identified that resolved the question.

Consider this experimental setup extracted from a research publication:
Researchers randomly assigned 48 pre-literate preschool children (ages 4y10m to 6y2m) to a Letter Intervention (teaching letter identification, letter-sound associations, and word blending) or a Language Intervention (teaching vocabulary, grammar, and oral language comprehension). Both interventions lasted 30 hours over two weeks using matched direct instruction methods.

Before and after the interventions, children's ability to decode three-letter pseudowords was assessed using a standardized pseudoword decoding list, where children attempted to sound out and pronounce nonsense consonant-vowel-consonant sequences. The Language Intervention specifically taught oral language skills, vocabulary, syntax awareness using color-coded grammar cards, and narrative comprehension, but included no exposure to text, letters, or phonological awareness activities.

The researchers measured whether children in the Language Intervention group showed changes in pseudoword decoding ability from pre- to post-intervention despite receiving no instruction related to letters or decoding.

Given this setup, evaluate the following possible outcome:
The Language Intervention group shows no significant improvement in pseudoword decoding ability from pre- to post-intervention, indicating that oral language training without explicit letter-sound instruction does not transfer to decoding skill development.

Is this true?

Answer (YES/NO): YES